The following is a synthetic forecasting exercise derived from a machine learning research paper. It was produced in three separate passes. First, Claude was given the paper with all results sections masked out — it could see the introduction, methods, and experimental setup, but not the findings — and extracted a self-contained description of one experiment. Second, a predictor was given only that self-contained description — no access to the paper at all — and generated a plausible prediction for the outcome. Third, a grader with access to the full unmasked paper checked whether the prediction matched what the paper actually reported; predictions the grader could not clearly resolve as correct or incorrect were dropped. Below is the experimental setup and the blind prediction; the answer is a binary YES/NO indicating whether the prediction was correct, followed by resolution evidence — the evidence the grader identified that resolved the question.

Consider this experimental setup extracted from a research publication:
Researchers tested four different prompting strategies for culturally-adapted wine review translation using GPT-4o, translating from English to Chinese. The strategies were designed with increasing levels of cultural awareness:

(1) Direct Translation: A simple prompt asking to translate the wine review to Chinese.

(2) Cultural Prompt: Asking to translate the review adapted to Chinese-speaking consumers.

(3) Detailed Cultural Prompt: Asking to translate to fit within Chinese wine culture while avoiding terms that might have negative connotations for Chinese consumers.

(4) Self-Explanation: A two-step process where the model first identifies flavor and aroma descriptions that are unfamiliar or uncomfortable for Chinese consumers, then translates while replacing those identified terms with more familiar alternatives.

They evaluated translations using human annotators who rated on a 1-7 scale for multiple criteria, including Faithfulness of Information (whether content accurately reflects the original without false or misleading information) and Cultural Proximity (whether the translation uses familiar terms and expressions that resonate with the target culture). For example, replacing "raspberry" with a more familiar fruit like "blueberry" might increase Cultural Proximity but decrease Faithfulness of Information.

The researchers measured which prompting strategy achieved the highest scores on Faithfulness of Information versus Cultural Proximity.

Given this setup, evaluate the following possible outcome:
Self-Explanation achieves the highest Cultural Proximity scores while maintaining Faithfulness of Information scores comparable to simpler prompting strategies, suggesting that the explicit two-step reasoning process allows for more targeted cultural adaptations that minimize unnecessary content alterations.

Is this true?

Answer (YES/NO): NO